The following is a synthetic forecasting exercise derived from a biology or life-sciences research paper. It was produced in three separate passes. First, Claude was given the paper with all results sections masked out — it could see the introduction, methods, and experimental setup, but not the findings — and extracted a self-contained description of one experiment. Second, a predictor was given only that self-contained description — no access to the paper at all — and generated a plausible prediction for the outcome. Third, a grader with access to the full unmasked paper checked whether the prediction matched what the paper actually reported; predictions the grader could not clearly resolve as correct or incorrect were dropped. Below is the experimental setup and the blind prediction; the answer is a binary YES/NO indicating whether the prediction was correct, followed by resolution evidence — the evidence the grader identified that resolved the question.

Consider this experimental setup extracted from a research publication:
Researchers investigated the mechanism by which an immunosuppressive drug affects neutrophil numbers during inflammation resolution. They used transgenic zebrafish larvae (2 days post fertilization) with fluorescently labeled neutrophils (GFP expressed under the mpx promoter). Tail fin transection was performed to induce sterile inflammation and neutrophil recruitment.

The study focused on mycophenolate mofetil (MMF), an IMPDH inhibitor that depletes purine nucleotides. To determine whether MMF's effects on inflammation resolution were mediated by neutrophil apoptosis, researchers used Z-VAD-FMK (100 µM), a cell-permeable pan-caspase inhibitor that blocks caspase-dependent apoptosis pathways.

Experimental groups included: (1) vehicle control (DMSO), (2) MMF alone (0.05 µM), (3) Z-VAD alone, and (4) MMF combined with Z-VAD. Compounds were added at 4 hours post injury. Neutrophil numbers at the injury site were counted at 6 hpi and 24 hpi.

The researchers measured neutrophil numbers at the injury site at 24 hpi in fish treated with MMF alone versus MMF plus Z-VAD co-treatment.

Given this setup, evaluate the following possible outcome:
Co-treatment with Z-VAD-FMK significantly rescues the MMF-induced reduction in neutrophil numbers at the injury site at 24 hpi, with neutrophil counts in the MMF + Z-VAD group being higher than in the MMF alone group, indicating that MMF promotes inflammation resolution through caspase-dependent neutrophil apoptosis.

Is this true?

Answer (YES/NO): YES